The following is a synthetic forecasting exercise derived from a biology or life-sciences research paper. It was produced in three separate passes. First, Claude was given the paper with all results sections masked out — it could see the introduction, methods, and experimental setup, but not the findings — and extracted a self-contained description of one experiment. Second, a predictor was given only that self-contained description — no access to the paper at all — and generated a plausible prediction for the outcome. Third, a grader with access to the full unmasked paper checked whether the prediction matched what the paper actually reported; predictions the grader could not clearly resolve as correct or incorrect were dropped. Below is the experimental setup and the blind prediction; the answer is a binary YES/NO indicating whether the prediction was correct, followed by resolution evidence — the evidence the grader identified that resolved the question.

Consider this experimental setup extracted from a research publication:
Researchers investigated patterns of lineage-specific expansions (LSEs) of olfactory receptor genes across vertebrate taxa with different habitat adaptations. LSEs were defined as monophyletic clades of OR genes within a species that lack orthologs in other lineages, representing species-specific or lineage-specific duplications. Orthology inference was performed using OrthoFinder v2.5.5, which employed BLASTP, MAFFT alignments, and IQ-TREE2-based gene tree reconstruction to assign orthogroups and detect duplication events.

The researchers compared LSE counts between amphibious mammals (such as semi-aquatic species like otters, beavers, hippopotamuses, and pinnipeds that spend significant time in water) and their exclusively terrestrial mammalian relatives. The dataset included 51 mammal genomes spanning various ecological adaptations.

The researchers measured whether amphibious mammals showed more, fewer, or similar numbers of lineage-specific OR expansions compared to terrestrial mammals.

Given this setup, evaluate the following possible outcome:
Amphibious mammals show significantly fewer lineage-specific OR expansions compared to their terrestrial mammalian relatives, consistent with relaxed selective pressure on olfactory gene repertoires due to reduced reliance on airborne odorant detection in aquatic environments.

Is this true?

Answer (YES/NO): NO